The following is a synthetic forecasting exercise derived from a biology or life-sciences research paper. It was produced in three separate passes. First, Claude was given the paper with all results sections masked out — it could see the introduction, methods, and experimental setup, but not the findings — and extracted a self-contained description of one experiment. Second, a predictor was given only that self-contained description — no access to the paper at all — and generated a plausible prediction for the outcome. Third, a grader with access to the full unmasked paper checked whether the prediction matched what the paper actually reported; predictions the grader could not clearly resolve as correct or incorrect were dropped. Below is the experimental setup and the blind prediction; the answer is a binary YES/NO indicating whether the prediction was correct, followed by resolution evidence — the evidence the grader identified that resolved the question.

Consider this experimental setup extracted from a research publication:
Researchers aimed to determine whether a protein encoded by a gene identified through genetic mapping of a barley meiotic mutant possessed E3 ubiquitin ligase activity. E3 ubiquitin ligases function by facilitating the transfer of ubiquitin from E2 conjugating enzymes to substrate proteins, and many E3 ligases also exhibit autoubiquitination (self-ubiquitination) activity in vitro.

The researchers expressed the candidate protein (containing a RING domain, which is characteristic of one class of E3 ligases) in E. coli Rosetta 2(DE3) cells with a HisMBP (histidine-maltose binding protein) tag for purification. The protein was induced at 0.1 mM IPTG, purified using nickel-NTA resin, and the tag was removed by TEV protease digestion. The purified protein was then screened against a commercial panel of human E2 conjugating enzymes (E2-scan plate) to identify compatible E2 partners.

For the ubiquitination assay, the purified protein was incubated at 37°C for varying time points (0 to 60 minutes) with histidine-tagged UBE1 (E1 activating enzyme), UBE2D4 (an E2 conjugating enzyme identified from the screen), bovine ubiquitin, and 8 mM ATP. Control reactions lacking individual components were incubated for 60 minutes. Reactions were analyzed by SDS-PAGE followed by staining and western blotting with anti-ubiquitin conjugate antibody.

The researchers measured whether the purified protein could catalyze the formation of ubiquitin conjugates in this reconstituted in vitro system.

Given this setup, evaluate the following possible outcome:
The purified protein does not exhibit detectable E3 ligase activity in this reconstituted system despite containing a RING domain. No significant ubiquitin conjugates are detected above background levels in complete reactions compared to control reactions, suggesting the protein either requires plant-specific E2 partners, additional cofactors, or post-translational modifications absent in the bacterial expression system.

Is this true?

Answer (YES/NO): NO